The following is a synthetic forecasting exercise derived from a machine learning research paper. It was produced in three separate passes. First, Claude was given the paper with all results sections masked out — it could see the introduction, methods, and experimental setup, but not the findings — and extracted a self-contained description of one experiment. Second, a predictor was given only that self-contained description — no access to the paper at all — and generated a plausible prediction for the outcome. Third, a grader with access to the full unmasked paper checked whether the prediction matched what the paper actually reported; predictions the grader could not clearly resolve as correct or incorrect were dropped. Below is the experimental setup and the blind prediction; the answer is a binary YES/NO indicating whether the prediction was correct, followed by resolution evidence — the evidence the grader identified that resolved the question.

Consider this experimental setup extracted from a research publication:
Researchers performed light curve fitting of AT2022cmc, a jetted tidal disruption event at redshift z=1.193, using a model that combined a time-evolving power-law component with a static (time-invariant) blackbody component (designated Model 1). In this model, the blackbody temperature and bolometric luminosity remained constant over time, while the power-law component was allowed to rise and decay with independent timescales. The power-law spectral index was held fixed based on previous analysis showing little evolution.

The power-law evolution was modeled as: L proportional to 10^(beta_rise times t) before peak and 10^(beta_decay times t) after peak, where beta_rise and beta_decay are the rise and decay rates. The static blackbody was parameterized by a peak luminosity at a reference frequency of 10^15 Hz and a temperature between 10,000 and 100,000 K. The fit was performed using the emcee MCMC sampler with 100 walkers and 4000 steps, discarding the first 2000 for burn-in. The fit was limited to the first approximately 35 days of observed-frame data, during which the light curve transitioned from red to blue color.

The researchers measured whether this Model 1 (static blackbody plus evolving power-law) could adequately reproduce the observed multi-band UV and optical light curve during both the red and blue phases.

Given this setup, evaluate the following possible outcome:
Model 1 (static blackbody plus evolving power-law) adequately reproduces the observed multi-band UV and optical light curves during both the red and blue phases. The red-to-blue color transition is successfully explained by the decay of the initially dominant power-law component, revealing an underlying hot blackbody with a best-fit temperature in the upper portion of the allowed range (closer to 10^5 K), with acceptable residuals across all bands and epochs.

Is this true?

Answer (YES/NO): NO